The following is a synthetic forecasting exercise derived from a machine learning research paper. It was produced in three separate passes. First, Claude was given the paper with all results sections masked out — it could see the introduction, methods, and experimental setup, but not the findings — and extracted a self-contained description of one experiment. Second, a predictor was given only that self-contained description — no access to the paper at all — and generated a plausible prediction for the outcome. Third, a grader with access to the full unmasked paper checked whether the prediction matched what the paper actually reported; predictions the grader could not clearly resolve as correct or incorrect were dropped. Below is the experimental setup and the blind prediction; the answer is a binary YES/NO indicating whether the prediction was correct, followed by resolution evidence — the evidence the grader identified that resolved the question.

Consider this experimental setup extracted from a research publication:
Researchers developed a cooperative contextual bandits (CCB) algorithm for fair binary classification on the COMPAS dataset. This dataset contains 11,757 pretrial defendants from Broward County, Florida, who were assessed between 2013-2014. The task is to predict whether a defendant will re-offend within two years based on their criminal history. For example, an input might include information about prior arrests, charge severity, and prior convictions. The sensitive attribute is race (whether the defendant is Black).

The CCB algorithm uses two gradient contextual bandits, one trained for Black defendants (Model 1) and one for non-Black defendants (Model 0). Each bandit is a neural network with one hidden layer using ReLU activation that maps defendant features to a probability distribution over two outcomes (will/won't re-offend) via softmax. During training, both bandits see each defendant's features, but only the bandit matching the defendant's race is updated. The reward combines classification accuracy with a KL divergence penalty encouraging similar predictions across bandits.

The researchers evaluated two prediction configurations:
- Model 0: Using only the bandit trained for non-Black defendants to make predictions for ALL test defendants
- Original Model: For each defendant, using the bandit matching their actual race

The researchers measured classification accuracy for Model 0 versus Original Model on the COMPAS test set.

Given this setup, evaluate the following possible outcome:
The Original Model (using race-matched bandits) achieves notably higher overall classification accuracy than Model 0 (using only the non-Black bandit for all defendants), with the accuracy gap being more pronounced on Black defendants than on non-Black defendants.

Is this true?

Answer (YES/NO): NO